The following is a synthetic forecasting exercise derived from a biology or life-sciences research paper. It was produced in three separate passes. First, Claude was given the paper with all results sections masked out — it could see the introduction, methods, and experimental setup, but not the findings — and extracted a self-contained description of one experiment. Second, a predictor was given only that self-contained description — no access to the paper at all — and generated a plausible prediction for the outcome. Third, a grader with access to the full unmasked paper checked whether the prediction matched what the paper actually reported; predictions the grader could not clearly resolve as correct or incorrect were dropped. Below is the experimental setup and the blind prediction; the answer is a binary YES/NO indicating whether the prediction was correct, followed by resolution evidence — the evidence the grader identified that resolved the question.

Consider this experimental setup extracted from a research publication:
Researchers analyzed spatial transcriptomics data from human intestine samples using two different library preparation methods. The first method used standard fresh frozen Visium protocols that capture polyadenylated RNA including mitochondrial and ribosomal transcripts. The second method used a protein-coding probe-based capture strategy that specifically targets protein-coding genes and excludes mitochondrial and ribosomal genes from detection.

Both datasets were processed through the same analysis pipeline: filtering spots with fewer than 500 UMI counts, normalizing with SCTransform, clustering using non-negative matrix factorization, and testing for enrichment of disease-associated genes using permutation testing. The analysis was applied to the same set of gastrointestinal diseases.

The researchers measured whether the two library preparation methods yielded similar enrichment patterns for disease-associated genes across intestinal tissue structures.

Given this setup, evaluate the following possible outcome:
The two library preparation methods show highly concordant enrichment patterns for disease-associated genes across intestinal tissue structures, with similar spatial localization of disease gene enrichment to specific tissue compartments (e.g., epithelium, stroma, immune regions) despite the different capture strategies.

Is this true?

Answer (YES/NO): NO